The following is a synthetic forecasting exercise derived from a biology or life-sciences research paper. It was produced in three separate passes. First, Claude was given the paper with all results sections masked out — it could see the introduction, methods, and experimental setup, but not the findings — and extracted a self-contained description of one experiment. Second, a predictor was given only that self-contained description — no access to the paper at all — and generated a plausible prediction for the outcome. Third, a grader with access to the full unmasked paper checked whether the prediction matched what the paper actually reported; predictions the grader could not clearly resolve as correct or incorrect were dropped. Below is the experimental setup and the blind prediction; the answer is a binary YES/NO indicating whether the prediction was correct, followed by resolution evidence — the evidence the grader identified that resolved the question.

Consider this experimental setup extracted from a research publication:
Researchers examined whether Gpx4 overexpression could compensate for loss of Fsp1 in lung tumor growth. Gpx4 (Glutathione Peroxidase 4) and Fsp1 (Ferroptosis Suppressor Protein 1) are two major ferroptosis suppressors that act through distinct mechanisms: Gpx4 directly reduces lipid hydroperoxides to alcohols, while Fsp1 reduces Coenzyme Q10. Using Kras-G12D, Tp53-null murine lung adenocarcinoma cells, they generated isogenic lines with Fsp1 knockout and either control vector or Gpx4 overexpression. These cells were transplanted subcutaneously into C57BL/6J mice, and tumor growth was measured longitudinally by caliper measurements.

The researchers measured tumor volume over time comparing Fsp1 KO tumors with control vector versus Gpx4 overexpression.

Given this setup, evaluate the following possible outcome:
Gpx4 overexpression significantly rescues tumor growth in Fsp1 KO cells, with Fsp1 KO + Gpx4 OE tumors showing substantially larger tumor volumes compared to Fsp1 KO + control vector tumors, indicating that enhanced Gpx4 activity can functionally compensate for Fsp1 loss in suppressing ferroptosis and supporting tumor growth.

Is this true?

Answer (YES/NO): YES